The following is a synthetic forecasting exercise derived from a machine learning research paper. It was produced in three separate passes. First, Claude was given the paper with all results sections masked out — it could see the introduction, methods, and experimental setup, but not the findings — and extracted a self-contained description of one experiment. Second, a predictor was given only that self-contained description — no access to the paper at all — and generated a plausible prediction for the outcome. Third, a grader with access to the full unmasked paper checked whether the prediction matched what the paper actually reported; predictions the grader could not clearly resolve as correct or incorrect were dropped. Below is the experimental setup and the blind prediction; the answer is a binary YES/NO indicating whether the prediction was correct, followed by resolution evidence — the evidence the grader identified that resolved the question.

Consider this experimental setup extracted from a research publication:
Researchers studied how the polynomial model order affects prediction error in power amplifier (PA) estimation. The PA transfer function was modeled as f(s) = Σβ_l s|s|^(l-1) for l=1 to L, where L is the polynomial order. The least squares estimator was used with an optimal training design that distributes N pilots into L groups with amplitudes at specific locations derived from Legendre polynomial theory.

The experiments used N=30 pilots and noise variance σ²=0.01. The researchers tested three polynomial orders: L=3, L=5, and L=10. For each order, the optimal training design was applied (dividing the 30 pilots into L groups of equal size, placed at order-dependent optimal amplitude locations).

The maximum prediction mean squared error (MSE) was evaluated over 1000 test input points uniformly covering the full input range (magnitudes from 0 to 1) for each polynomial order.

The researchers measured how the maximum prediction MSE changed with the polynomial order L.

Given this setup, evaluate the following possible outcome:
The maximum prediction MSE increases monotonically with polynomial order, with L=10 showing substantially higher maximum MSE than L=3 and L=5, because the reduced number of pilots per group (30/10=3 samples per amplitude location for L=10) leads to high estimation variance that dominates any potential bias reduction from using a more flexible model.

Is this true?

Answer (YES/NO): YES